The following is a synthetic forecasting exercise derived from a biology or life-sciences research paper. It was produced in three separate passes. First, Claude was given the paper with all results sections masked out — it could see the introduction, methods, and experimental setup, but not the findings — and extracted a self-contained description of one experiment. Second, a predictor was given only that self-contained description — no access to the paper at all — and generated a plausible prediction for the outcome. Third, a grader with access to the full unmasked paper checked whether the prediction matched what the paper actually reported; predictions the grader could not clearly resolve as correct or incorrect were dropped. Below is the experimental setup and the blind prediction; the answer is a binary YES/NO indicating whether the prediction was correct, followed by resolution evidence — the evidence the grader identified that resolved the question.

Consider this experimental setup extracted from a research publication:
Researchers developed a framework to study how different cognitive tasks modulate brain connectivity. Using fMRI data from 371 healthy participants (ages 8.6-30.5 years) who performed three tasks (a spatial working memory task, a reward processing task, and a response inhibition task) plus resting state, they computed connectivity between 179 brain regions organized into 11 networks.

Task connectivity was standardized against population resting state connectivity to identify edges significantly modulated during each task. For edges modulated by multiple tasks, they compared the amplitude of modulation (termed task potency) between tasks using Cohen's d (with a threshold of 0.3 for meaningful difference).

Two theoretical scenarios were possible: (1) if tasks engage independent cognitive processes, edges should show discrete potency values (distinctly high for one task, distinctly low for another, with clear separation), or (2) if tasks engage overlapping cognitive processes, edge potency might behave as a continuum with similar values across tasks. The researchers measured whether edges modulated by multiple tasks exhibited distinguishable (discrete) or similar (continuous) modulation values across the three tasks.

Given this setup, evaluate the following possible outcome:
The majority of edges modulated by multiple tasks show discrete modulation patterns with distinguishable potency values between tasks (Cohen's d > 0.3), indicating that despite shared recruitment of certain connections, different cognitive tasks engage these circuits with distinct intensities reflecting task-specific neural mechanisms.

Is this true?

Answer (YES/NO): NO